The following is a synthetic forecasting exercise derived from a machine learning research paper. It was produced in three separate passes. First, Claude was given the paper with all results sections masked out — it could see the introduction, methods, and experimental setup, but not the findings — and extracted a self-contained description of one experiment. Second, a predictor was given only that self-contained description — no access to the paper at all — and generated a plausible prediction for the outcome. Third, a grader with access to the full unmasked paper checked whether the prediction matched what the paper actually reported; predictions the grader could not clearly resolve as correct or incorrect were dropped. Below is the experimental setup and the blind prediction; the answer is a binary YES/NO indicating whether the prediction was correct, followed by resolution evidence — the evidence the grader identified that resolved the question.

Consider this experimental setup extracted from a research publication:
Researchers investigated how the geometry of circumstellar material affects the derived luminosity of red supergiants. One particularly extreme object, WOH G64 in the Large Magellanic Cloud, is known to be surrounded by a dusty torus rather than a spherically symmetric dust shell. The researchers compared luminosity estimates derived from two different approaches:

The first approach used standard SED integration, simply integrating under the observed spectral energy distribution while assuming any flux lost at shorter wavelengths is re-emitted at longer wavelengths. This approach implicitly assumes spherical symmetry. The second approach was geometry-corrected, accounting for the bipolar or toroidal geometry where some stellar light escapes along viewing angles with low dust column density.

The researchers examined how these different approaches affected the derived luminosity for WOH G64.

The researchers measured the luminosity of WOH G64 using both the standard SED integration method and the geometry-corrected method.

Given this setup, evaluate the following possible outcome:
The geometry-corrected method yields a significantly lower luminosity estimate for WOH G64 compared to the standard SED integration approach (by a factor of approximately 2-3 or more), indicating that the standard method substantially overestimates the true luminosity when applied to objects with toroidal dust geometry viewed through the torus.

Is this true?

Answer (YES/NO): YES